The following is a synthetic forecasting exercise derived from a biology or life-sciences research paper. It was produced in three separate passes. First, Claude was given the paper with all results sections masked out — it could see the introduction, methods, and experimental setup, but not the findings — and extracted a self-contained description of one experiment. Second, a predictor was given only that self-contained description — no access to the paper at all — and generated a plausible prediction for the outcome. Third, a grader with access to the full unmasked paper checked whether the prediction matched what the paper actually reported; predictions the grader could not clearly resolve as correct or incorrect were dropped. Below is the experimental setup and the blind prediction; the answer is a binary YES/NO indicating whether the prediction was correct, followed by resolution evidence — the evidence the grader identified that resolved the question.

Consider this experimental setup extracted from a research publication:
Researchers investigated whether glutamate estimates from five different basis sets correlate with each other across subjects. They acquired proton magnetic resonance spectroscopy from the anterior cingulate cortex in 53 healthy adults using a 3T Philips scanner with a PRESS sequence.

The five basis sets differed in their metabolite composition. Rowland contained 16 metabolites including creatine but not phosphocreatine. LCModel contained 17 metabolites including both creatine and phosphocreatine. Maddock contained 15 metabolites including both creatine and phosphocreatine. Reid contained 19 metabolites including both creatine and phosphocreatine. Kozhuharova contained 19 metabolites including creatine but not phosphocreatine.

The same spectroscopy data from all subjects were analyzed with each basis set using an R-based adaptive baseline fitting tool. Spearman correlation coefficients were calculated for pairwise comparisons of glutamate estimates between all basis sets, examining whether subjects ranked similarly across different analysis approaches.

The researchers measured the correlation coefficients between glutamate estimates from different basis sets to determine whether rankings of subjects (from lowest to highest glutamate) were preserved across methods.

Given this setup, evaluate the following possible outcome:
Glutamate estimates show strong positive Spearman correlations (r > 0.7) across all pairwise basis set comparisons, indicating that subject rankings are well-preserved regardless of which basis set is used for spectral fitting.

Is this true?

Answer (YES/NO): NO